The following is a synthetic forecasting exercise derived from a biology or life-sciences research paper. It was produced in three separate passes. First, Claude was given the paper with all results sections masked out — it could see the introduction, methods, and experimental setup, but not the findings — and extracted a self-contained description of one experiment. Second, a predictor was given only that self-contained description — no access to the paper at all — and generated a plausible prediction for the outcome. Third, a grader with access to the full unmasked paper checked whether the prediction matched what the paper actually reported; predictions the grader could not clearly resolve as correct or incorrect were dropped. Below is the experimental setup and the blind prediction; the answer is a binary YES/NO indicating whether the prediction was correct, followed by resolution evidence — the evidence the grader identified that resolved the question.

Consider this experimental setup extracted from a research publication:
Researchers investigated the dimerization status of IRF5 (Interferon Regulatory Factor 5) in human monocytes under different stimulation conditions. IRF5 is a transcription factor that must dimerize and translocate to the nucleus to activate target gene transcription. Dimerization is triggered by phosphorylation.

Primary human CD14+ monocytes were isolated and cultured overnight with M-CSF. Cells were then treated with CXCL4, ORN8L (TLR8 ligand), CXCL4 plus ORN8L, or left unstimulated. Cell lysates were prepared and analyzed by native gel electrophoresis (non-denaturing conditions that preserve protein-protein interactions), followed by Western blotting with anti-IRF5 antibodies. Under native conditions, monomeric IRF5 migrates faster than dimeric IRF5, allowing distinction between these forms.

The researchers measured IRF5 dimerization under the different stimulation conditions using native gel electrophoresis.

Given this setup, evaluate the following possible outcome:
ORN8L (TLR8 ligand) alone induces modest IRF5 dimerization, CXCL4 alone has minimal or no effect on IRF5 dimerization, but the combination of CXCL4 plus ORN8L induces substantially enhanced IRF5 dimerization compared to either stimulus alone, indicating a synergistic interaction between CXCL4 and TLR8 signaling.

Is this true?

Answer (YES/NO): YES